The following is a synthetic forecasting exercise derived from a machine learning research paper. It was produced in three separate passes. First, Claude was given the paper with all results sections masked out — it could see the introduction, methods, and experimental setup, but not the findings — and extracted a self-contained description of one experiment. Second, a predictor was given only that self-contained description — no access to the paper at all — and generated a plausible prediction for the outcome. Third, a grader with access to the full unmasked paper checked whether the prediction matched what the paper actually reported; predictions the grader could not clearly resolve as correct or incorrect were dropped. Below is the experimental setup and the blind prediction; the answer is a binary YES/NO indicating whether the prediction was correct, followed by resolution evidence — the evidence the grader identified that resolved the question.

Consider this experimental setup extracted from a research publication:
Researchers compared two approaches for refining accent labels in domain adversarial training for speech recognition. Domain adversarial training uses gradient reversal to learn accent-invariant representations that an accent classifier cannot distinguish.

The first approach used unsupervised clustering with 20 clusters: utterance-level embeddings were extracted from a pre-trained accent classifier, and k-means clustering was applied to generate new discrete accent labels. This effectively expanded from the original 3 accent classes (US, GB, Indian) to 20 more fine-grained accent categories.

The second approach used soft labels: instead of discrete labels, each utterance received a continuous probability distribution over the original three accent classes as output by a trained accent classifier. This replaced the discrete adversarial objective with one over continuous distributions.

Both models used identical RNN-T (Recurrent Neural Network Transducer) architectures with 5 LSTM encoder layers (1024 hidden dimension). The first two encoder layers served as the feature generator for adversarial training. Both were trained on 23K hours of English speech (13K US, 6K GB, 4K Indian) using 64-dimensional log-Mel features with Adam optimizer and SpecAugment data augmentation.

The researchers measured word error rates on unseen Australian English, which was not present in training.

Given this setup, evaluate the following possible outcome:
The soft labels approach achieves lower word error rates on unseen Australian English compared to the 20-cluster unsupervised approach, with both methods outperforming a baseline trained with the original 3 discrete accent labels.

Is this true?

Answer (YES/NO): NO